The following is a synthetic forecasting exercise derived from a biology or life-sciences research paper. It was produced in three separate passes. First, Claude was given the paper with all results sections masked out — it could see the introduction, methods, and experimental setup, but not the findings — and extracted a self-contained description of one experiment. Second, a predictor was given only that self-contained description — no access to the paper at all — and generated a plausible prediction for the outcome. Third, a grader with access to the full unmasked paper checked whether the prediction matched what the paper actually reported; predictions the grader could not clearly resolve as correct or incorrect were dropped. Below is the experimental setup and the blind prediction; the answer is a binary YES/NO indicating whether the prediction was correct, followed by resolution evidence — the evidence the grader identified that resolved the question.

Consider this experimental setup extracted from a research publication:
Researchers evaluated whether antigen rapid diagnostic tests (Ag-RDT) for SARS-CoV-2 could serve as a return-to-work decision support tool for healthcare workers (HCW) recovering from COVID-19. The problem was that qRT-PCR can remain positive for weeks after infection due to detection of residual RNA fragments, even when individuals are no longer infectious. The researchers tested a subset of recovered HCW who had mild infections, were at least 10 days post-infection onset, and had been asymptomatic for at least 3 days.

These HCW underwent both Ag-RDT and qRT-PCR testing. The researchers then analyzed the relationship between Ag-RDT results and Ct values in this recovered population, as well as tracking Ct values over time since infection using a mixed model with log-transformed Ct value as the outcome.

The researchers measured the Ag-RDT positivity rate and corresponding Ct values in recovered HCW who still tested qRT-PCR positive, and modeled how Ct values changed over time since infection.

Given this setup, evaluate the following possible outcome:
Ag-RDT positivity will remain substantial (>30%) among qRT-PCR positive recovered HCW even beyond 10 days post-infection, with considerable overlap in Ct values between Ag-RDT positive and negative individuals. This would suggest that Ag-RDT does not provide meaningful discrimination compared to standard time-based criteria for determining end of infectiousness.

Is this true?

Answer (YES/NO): NO